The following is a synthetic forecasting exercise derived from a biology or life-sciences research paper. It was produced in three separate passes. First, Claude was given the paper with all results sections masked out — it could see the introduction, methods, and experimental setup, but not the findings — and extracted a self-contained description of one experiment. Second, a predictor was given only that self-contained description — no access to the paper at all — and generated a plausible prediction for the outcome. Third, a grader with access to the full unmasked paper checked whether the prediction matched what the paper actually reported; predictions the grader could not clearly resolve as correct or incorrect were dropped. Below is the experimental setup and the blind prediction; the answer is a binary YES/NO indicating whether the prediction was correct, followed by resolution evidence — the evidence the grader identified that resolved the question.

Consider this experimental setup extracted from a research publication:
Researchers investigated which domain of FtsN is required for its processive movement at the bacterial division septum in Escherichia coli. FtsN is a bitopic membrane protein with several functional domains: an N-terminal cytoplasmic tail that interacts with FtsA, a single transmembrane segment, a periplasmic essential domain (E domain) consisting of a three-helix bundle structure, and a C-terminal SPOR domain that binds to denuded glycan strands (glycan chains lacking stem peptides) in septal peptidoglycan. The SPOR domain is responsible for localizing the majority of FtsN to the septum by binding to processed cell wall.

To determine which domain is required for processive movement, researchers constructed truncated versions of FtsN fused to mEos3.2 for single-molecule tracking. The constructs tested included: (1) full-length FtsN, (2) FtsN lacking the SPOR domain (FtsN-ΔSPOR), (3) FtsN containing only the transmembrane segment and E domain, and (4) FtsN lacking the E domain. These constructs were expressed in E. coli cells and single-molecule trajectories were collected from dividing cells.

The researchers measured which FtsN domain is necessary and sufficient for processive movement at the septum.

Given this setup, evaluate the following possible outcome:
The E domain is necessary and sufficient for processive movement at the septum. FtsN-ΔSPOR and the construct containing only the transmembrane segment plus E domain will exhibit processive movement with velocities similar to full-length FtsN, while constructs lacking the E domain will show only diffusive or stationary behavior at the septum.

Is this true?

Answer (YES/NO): NO